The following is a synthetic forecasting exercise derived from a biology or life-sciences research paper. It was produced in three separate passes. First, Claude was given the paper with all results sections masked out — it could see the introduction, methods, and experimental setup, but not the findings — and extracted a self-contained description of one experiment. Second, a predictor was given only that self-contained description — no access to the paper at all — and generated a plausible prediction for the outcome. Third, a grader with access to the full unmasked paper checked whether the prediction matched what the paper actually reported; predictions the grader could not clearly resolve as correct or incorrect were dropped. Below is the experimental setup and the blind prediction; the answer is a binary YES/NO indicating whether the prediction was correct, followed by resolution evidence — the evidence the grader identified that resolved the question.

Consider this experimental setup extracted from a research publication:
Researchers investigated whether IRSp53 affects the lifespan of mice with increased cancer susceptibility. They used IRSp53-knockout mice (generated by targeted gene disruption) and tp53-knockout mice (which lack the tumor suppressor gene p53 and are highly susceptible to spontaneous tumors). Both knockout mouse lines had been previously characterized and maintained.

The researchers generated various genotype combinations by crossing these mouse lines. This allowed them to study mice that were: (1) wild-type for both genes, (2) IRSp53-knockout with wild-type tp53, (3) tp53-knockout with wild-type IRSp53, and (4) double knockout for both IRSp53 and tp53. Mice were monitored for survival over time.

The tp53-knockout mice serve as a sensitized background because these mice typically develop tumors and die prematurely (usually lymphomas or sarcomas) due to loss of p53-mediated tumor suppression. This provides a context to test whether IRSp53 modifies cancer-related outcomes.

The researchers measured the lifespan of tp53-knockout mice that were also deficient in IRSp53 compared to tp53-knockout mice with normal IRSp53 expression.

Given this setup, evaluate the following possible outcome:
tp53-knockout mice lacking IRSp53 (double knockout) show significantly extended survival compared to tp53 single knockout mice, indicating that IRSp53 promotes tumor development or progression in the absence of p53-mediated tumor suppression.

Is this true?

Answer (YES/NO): NO